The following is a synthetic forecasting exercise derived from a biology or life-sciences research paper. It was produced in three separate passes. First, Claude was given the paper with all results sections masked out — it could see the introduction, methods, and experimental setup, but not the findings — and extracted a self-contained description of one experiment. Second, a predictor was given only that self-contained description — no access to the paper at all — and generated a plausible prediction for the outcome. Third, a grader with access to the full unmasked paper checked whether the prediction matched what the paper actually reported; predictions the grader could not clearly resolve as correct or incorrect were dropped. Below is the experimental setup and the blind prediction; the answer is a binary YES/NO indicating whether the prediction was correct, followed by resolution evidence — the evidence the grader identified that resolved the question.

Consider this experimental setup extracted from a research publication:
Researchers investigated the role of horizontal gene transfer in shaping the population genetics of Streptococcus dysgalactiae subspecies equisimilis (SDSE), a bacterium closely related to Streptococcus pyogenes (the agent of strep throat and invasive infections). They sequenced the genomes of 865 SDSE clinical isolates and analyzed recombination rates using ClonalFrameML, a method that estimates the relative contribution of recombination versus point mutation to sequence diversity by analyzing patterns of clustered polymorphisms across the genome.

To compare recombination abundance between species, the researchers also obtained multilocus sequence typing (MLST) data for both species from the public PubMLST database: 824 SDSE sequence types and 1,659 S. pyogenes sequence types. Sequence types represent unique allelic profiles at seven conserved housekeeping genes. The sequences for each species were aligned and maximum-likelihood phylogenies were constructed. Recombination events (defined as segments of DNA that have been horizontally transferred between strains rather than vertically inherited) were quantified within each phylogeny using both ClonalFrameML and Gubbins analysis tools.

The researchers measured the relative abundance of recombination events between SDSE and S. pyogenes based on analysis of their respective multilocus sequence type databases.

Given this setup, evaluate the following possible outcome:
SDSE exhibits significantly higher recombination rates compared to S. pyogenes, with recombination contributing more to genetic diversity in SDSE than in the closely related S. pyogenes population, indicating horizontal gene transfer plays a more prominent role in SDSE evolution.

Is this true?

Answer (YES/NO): YES